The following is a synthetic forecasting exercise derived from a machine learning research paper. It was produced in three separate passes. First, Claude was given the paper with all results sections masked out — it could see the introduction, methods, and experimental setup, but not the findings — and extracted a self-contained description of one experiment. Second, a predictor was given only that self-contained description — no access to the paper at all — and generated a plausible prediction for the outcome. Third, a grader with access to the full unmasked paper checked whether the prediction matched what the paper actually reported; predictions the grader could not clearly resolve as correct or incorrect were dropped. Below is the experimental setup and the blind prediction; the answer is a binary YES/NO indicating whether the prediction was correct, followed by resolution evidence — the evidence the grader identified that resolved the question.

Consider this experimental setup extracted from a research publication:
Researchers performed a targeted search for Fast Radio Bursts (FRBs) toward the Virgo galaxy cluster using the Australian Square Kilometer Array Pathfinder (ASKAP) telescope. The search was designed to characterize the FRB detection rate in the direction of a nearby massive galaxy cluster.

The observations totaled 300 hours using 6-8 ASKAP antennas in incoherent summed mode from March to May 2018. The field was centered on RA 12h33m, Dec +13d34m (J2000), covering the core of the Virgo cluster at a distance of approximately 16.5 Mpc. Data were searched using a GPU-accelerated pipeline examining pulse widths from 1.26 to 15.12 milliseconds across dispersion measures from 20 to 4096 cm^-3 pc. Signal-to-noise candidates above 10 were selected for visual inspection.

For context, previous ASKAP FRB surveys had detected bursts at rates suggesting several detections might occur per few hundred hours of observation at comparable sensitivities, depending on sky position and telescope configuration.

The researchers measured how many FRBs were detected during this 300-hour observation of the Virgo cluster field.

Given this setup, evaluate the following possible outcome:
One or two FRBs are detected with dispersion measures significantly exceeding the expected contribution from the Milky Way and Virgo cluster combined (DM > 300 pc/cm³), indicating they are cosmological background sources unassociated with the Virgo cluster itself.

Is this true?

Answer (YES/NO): YES